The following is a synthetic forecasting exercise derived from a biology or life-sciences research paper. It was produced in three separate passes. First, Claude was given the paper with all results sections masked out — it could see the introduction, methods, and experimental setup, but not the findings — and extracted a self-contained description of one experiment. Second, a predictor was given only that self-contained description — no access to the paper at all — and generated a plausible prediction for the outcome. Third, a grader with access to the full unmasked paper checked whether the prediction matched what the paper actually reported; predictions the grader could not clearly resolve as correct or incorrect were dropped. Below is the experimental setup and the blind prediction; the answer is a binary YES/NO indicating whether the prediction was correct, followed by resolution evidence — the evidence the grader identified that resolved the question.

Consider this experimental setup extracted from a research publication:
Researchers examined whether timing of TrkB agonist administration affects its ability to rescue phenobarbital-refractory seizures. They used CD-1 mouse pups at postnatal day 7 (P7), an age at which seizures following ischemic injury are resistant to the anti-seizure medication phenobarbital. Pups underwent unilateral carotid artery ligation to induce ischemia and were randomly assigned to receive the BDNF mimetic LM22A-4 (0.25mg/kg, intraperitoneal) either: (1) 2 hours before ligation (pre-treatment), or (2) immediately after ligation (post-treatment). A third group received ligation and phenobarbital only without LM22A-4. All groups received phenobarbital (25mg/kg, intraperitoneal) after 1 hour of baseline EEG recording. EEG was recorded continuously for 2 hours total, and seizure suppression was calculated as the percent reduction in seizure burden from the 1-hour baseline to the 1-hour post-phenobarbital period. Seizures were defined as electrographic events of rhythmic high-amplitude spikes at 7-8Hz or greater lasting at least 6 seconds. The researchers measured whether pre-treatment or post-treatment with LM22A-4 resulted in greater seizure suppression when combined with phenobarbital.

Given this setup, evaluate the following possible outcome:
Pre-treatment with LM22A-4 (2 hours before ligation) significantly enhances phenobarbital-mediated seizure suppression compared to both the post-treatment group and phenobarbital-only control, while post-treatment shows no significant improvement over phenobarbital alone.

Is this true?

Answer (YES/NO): NO